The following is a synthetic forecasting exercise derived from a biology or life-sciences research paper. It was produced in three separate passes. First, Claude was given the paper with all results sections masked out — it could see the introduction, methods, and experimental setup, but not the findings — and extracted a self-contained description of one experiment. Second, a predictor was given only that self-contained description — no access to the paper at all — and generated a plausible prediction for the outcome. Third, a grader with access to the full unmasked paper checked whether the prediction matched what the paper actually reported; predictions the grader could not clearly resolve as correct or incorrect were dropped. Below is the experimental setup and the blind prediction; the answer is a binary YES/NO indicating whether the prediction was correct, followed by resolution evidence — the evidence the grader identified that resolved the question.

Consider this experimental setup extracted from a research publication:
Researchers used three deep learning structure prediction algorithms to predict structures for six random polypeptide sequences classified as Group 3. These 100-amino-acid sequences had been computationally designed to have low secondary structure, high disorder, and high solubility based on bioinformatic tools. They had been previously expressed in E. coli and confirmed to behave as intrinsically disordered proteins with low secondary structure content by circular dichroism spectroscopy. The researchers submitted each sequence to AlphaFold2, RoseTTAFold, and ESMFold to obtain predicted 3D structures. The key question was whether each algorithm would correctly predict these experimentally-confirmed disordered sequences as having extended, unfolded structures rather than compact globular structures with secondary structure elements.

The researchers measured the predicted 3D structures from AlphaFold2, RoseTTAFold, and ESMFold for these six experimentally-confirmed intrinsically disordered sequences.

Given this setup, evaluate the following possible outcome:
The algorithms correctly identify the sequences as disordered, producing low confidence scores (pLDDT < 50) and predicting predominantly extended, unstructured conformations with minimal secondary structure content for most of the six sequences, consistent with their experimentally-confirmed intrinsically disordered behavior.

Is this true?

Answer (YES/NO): NO